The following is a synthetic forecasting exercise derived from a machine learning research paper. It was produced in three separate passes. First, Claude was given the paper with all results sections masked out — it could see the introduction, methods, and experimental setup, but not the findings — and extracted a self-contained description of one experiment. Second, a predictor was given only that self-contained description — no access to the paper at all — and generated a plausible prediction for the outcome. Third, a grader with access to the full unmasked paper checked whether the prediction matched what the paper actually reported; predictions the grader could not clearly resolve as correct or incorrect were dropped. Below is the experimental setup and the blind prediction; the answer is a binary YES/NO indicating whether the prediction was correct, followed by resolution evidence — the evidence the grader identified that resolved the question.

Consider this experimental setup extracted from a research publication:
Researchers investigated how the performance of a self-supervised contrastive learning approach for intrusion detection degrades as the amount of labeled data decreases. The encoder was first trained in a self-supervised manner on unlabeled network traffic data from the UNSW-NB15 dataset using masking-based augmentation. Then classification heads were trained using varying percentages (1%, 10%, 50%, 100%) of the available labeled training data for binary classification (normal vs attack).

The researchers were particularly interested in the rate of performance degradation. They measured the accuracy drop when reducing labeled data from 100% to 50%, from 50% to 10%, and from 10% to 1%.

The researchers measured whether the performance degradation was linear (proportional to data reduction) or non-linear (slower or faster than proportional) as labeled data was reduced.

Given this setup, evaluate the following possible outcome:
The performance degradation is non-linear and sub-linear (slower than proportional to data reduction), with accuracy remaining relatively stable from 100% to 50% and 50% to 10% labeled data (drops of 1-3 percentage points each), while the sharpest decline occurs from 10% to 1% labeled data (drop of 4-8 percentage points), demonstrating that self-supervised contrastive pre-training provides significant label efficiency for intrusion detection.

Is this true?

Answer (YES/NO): NO